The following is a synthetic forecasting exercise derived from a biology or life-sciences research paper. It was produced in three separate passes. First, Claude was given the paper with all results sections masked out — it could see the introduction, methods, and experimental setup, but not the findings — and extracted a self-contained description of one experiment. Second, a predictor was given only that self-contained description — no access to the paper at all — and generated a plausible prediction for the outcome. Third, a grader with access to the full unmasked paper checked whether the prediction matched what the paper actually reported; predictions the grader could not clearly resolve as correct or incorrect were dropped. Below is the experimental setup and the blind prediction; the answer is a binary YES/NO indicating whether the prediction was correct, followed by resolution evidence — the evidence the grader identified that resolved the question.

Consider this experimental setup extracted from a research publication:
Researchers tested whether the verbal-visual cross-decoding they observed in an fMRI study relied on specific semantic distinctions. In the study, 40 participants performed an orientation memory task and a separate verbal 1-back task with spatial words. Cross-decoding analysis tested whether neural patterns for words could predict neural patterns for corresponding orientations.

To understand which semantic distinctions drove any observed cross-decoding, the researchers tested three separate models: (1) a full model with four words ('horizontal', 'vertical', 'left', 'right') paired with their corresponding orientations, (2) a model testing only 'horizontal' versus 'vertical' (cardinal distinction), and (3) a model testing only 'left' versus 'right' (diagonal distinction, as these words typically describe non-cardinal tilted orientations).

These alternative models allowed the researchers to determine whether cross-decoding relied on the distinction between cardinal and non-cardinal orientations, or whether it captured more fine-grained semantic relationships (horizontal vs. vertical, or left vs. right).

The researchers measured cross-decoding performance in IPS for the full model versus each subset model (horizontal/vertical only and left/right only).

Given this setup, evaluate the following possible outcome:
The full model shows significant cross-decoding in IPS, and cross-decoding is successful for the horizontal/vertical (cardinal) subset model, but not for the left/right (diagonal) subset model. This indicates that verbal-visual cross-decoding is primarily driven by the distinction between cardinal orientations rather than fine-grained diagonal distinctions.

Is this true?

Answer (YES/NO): NO